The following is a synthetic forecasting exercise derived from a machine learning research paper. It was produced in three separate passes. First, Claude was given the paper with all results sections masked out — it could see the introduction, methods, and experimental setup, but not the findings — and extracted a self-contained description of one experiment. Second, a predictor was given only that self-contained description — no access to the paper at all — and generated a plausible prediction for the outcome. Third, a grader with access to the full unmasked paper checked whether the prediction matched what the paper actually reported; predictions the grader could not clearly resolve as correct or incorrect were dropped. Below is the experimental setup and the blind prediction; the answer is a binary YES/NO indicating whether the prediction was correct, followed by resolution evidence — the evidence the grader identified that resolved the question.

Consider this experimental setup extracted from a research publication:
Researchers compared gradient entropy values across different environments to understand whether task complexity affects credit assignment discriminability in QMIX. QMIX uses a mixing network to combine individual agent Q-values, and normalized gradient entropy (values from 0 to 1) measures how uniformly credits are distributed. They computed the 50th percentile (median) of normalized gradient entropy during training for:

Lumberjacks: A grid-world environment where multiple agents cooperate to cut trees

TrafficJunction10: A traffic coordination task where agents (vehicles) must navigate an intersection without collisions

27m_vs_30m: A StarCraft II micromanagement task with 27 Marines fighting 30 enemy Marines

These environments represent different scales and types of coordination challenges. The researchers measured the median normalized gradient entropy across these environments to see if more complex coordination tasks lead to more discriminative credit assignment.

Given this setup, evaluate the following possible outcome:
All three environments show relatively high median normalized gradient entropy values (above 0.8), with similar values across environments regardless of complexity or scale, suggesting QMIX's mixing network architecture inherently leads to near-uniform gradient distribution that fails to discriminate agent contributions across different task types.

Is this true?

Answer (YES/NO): YES